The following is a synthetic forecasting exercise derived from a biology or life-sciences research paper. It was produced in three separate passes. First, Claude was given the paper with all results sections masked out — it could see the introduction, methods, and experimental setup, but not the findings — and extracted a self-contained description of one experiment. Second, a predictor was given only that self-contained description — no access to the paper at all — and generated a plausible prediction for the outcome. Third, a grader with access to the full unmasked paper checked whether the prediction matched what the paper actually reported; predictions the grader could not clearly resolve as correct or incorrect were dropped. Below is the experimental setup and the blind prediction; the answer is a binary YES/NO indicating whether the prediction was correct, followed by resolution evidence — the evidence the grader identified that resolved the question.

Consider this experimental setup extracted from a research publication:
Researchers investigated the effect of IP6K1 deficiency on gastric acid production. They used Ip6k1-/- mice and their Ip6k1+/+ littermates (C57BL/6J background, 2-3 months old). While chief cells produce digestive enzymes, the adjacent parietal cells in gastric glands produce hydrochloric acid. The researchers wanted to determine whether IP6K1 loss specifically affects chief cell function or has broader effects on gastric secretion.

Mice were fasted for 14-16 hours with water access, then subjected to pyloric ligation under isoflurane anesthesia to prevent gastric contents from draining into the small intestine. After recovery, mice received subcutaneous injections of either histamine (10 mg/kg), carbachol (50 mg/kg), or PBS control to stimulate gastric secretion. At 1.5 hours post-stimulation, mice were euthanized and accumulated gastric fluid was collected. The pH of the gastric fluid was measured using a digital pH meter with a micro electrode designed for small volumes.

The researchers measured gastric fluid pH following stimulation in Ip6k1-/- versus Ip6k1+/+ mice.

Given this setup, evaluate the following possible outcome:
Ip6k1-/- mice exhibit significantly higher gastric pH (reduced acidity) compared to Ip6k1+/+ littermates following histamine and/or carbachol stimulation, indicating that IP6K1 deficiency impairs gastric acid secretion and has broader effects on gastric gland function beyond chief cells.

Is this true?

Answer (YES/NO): YES